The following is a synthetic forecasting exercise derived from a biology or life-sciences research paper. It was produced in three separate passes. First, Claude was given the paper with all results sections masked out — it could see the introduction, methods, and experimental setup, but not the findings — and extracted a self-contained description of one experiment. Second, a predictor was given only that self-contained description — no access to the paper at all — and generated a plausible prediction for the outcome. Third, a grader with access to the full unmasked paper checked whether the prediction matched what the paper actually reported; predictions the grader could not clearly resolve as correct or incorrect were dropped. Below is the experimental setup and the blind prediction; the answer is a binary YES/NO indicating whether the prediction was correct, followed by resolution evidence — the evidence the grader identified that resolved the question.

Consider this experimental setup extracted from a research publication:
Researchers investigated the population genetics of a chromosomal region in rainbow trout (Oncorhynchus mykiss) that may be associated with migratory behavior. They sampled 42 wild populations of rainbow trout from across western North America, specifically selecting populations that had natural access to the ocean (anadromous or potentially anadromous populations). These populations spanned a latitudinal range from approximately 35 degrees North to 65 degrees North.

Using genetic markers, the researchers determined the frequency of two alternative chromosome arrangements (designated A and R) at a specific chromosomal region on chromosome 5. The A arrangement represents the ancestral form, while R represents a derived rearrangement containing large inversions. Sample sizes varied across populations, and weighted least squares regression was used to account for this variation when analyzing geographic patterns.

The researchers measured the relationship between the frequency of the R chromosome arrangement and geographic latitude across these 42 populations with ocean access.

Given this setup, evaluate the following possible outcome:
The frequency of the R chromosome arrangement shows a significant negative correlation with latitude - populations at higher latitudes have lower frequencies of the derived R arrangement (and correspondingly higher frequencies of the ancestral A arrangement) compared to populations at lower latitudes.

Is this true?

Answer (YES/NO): NO